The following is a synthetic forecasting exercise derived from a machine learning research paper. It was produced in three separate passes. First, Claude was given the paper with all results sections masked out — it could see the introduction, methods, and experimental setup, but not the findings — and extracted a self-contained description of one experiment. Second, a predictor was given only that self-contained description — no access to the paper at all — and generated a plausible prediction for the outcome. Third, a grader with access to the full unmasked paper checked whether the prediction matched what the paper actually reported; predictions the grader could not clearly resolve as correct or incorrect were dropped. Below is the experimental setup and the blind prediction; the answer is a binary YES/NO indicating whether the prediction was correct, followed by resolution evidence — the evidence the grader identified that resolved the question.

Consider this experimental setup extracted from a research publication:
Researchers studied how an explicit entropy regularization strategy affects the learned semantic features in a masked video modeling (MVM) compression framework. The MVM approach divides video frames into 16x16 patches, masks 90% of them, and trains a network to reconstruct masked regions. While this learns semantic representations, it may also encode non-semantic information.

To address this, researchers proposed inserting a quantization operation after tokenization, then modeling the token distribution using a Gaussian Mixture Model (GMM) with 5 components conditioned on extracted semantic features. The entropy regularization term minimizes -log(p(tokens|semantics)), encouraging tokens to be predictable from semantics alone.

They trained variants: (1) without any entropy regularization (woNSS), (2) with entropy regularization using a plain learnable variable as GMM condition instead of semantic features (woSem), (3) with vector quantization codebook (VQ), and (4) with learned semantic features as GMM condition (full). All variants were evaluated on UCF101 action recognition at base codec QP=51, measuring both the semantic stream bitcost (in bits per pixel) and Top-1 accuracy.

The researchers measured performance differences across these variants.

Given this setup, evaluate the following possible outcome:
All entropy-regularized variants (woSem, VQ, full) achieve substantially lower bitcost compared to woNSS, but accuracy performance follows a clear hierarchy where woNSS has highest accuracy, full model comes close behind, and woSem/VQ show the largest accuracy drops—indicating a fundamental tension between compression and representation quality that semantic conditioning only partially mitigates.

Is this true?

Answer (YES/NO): NO